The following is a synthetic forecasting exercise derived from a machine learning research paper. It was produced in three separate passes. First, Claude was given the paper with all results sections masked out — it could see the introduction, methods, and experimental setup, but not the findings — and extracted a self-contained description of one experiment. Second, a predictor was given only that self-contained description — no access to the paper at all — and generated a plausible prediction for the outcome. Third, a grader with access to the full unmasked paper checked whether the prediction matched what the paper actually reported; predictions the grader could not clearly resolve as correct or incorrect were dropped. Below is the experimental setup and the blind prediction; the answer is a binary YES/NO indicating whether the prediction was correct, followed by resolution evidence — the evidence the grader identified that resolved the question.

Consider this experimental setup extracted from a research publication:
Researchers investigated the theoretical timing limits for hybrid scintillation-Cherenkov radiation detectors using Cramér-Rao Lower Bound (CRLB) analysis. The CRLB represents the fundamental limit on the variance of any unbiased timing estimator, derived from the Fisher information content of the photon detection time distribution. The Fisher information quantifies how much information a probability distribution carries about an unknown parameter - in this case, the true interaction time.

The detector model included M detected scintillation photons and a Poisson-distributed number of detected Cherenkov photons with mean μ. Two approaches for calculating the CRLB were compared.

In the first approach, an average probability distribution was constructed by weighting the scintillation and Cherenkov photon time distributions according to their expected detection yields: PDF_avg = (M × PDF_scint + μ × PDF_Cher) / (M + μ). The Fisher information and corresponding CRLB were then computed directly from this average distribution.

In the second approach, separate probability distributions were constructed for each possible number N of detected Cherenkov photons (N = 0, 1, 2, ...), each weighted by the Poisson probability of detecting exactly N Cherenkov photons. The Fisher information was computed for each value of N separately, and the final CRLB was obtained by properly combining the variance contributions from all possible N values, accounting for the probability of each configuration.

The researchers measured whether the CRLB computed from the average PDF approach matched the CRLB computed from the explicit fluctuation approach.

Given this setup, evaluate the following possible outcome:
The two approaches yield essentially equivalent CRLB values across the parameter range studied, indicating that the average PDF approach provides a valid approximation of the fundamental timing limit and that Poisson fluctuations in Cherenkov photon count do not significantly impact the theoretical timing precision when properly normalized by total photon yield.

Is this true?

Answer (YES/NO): NO